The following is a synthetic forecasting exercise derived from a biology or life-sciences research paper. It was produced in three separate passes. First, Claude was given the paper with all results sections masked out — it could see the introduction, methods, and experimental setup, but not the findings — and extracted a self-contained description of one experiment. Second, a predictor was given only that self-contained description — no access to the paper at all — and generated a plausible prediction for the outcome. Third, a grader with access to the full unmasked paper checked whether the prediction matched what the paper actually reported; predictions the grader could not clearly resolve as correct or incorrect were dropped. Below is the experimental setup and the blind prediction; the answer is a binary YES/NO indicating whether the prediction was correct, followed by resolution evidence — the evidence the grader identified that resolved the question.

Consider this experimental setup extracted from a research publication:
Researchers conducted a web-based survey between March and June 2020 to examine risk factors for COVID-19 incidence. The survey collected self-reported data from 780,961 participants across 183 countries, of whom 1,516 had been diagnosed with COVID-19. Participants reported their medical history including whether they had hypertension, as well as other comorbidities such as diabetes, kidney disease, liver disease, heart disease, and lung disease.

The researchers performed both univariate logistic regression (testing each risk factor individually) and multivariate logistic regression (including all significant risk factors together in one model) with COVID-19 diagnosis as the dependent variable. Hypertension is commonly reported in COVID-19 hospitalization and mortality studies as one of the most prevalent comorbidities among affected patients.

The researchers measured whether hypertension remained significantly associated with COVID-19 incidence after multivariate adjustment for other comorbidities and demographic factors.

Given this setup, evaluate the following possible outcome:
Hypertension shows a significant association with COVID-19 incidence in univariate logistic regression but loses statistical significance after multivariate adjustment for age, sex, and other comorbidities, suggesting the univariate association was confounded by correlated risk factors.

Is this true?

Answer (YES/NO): YES